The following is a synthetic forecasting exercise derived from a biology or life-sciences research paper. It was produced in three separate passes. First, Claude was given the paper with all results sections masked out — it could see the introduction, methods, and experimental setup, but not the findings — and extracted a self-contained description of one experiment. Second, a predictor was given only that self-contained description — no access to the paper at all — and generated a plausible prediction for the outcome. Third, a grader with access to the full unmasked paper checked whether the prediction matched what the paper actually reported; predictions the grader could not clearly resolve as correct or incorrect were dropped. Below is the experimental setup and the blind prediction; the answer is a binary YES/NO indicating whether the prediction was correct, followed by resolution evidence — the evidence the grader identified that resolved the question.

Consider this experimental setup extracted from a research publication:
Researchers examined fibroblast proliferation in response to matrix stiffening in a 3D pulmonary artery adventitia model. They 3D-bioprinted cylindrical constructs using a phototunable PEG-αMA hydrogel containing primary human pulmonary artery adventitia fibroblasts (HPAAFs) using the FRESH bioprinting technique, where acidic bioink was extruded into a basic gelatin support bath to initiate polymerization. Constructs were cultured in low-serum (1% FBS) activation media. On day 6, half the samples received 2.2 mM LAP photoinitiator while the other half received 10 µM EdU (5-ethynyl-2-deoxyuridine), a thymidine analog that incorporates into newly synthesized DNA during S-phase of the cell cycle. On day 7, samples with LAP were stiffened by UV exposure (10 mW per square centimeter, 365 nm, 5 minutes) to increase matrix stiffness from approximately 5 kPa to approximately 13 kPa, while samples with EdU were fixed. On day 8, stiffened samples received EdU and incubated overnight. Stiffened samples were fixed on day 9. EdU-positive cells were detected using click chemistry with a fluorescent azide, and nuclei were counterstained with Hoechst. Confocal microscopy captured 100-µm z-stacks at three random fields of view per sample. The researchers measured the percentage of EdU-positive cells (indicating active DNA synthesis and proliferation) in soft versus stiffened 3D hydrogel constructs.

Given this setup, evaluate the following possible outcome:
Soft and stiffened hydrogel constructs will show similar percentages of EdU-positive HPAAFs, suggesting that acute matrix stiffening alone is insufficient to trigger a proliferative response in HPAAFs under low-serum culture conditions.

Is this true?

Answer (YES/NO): NO